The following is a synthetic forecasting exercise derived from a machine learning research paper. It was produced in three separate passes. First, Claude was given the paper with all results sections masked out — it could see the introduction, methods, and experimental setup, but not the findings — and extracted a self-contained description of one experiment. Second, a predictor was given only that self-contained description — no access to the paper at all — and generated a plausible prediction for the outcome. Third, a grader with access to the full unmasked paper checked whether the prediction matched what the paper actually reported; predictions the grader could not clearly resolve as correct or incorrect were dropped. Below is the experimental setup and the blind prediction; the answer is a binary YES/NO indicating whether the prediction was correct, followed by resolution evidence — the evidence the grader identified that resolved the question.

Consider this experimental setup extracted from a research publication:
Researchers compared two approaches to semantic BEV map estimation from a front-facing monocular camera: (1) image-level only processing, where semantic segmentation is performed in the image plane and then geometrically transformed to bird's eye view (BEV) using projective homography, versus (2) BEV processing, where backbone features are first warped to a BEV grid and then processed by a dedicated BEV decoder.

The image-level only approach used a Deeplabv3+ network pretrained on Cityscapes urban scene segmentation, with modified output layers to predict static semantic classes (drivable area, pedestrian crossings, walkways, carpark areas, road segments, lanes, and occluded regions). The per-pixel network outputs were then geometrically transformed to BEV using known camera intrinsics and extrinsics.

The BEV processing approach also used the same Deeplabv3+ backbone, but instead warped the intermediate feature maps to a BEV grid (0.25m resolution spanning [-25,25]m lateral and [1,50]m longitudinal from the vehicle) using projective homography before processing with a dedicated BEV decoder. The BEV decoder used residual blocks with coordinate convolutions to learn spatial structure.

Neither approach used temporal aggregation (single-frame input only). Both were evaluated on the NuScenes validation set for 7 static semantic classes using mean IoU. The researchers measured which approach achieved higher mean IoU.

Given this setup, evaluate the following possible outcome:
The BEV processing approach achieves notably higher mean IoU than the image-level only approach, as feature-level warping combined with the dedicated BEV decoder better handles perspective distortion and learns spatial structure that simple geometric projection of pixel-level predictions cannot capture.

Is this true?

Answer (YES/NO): YES